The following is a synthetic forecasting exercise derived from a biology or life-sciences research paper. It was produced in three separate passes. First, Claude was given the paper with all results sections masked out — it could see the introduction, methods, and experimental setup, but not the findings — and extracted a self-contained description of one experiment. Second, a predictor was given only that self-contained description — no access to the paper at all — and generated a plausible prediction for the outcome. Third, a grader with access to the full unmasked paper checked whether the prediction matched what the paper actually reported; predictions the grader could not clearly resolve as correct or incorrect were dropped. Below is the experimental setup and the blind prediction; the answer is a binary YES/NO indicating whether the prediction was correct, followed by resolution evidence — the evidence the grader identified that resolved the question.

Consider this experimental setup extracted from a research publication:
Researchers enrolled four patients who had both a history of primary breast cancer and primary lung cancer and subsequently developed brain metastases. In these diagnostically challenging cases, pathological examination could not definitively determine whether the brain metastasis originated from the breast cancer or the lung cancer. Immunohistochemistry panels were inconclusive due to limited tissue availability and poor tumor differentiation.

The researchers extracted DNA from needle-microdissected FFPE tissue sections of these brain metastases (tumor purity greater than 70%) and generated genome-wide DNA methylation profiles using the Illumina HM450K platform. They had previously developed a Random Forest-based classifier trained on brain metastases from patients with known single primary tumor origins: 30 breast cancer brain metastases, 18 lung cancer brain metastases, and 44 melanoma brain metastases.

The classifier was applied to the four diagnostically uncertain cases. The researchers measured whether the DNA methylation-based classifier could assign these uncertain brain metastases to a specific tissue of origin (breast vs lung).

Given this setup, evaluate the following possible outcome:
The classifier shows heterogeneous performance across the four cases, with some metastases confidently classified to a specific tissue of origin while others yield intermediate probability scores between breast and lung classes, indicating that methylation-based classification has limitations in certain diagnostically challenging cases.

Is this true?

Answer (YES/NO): NO